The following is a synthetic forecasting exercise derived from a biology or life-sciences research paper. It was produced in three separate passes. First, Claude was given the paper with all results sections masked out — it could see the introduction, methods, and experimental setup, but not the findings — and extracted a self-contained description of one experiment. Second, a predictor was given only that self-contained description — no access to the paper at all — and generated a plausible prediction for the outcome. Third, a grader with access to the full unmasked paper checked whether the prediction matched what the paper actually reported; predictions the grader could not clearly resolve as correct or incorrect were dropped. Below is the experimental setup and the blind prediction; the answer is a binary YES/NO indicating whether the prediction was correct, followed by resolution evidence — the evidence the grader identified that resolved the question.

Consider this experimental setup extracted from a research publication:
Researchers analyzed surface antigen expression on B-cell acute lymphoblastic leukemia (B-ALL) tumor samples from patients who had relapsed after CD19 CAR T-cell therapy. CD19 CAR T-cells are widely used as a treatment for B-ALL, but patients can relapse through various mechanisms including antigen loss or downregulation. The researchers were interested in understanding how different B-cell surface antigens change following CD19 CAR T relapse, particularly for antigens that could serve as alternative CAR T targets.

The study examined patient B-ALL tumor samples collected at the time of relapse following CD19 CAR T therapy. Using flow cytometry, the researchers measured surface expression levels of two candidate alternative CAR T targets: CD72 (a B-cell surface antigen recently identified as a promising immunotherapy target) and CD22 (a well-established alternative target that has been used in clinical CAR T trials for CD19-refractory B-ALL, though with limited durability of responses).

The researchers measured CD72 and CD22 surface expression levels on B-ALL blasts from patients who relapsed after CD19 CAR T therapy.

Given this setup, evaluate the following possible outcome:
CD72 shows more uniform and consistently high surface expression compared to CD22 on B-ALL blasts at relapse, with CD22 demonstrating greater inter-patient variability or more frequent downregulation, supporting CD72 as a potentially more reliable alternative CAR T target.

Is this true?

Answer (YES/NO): YES